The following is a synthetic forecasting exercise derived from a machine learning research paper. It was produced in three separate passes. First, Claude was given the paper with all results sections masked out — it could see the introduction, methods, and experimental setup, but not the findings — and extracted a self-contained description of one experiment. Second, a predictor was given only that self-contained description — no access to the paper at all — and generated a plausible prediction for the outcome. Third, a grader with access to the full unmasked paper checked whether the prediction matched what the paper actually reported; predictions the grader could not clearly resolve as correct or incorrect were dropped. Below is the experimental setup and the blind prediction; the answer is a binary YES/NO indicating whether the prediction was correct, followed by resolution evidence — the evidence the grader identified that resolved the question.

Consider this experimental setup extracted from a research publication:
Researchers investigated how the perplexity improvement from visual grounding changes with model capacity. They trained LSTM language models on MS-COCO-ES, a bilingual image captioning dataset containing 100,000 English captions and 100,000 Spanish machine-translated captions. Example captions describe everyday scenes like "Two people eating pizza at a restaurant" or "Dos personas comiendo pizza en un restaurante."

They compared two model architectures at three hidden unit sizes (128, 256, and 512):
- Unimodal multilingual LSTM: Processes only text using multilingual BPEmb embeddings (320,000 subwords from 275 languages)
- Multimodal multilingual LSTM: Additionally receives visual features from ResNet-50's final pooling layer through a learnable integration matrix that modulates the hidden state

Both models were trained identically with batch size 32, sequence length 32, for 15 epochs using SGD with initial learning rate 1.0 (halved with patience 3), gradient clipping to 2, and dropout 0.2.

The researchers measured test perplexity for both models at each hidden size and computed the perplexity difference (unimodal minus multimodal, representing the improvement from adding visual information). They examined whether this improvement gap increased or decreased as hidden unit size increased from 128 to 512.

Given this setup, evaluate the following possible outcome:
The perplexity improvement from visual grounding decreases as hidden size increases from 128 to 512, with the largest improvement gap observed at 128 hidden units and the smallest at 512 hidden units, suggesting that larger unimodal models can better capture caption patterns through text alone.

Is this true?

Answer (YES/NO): YES